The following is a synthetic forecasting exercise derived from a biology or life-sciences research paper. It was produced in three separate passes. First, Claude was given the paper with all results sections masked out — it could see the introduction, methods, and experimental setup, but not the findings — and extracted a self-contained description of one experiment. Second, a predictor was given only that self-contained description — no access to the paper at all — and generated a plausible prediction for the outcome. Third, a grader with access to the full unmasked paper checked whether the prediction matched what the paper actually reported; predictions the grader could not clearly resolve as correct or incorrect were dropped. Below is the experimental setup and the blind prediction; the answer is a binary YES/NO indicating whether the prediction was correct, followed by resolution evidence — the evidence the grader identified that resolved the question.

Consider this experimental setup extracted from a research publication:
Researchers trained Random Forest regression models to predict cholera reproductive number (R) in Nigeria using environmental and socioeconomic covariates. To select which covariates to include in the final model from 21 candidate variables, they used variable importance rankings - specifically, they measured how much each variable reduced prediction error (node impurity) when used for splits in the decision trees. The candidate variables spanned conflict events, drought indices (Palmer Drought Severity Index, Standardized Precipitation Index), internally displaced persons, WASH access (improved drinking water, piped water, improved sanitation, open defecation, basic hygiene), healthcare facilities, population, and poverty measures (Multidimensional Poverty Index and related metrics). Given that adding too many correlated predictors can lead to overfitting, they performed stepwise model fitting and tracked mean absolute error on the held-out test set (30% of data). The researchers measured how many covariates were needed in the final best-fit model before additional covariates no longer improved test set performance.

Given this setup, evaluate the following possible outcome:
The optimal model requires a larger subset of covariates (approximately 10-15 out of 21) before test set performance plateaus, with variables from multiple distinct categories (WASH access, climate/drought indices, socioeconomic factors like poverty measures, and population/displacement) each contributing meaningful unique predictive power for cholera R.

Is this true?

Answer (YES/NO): NO